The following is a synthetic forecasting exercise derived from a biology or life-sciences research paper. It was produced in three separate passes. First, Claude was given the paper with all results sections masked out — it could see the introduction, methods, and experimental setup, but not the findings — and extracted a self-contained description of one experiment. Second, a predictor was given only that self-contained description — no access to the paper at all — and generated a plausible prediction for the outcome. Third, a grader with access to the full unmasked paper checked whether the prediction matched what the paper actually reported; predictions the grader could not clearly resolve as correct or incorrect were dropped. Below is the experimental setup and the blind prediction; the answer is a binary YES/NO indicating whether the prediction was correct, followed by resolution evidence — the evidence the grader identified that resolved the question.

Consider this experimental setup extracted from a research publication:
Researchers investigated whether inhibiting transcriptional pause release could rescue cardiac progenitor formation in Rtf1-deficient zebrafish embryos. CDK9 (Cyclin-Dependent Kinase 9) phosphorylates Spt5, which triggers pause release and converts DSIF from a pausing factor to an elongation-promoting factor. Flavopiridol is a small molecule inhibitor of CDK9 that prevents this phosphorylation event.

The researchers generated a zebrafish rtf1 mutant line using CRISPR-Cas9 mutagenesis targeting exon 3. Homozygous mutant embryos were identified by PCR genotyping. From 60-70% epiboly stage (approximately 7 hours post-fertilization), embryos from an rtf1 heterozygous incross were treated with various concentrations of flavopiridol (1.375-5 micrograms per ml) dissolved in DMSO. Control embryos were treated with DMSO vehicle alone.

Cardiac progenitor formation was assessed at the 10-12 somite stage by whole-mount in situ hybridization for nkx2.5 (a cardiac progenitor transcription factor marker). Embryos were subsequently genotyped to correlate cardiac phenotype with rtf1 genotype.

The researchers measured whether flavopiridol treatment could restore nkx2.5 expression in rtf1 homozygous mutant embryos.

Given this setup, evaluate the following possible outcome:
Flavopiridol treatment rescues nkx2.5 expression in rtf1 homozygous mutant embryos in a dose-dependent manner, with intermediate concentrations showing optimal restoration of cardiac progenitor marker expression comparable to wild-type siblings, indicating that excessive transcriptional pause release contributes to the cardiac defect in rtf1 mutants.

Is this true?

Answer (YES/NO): NO